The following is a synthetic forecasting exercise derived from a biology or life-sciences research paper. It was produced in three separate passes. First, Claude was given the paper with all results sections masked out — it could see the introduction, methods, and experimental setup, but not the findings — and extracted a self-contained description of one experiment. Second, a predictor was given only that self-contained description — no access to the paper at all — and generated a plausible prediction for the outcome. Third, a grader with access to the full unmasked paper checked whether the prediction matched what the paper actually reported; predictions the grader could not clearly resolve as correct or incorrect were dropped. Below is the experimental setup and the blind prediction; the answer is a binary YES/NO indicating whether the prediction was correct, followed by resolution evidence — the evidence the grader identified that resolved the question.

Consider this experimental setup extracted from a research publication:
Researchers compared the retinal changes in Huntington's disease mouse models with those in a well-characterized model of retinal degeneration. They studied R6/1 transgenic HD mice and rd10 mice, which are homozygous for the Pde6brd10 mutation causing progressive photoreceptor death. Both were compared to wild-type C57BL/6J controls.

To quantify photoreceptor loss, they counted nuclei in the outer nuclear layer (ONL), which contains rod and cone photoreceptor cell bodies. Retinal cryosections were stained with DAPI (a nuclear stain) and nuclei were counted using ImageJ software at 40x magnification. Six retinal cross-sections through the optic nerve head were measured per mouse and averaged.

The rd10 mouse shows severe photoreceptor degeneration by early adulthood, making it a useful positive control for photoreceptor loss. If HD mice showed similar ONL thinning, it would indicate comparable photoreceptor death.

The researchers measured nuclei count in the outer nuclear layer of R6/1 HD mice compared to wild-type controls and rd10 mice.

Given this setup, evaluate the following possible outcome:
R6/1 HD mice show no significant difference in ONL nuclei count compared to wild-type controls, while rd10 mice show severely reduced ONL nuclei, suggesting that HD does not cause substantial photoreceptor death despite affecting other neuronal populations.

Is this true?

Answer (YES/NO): NO